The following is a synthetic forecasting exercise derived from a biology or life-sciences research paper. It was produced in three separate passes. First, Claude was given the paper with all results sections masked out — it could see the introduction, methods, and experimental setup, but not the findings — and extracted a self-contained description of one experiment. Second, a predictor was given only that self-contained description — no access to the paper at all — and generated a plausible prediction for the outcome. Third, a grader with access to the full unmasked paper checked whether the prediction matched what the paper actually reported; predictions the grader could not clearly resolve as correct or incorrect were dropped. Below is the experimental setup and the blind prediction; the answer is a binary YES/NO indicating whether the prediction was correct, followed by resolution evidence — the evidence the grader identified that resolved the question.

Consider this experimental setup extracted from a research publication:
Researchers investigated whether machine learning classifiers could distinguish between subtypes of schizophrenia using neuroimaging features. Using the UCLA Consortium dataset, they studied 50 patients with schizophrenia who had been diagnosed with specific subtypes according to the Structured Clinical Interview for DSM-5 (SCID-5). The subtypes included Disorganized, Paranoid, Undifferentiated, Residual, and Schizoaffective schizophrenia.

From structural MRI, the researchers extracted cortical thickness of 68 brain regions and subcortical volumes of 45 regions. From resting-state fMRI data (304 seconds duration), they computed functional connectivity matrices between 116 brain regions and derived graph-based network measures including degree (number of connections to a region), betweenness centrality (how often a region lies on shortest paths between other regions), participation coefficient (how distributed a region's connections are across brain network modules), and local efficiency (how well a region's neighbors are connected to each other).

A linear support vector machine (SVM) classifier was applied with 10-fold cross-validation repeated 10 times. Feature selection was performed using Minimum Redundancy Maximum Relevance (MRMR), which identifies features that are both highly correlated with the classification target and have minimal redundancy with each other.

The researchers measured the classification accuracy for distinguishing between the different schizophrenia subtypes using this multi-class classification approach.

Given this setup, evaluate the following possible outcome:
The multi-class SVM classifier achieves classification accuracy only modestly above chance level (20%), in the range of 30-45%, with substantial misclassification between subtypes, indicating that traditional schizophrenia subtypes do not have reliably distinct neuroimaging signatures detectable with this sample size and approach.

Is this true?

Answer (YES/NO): NO